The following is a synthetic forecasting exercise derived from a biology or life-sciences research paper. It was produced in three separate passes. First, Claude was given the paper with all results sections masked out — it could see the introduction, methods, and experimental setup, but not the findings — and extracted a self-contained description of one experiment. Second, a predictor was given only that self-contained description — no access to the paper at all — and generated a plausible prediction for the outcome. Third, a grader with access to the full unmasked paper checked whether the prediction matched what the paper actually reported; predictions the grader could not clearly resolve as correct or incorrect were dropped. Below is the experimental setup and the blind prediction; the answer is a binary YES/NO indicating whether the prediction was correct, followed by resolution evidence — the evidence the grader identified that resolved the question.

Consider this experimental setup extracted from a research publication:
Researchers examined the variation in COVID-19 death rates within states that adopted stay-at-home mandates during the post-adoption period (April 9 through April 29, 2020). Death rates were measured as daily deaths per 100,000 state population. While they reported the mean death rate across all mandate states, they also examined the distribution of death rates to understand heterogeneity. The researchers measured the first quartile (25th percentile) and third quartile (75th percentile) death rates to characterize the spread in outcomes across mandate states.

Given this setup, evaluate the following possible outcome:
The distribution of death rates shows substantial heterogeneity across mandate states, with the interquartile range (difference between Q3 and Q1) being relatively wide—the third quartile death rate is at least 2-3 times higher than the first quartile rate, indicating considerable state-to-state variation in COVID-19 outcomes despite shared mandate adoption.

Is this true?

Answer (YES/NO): YES